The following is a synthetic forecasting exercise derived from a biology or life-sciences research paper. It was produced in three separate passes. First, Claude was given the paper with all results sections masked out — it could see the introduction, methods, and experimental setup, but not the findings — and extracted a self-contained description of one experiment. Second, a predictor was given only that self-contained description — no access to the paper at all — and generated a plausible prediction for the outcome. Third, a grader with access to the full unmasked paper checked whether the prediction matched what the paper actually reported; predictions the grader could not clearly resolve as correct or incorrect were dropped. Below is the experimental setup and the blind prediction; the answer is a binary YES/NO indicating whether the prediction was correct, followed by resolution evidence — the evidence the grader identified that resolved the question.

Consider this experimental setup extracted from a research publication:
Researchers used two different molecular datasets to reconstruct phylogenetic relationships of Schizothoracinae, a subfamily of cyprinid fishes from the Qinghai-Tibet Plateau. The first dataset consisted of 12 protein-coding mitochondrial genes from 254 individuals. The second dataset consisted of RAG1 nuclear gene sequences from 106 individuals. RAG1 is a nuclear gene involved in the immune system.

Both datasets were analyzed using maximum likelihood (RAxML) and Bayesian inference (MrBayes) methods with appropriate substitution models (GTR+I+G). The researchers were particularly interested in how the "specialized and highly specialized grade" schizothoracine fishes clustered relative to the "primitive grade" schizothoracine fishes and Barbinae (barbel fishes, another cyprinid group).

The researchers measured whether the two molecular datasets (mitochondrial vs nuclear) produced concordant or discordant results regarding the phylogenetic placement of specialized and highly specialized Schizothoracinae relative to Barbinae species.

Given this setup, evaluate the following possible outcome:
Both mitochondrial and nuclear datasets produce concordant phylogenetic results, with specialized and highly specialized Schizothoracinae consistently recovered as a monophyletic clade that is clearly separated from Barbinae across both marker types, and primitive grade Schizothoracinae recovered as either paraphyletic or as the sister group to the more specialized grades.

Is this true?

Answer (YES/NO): NO